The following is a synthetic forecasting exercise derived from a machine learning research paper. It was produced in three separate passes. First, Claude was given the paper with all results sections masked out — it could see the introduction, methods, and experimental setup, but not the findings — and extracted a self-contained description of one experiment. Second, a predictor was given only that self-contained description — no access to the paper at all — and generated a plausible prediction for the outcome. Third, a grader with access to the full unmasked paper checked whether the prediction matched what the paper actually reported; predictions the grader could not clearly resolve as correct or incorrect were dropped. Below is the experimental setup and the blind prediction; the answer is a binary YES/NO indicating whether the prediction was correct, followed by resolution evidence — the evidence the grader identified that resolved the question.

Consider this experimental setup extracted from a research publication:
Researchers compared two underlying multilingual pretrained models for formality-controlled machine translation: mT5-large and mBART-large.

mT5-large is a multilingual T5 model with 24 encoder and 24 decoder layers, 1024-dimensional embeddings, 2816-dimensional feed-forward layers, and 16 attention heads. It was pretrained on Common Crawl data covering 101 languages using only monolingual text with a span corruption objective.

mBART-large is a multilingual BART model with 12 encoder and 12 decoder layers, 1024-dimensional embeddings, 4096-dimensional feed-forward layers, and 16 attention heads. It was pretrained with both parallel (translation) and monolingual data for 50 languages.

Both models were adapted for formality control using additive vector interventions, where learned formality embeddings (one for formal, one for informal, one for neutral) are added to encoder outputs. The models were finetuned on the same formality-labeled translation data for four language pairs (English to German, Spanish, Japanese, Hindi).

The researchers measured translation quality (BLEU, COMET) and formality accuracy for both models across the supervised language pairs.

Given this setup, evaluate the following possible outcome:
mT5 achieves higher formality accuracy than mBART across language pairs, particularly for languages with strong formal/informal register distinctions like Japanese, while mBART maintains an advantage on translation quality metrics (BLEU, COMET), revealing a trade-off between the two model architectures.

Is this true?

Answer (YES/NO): YES